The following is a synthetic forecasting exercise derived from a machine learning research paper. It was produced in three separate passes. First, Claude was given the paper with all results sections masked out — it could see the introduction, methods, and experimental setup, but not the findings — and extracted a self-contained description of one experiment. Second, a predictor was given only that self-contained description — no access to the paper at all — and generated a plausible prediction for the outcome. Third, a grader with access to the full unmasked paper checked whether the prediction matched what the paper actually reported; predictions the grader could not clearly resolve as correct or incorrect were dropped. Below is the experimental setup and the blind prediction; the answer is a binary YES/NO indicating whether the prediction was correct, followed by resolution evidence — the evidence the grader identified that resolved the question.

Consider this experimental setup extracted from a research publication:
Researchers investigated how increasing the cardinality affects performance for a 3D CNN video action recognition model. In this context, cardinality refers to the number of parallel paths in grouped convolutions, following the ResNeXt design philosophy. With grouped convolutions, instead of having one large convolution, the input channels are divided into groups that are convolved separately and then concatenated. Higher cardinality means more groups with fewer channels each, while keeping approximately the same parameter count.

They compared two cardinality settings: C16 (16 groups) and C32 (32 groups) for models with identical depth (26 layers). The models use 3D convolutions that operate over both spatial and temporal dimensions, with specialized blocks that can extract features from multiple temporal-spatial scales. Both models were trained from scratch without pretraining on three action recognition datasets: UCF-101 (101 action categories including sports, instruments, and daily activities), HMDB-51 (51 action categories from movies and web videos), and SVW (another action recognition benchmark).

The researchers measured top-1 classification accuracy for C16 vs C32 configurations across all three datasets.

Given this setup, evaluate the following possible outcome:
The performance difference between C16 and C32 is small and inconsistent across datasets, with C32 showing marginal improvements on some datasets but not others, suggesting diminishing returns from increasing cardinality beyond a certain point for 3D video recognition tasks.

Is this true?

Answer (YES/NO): YES